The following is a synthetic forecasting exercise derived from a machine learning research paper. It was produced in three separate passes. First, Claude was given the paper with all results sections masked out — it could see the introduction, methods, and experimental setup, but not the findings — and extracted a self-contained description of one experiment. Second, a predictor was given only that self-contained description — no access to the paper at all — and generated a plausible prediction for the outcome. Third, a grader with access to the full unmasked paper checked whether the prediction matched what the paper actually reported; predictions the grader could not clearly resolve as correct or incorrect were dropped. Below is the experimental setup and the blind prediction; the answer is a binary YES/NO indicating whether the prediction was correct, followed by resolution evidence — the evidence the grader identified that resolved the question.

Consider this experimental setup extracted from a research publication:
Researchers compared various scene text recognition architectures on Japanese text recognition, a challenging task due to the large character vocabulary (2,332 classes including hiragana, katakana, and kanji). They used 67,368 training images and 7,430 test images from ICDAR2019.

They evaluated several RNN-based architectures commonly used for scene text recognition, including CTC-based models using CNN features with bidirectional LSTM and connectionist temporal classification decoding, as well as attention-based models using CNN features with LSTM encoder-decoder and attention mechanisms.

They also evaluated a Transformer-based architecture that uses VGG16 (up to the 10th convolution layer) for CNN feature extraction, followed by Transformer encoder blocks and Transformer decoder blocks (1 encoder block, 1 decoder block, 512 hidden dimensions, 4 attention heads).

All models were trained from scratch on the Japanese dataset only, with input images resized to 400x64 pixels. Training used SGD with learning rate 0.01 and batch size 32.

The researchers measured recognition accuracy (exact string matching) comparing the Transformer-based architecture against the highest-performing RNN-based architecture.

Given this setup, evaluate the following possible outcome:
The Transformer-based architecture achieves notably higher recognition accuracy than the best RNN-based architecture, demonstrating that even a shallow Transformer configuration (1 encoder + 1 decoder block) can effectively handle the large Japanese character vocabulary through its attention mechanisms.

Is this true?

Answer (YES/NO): NO